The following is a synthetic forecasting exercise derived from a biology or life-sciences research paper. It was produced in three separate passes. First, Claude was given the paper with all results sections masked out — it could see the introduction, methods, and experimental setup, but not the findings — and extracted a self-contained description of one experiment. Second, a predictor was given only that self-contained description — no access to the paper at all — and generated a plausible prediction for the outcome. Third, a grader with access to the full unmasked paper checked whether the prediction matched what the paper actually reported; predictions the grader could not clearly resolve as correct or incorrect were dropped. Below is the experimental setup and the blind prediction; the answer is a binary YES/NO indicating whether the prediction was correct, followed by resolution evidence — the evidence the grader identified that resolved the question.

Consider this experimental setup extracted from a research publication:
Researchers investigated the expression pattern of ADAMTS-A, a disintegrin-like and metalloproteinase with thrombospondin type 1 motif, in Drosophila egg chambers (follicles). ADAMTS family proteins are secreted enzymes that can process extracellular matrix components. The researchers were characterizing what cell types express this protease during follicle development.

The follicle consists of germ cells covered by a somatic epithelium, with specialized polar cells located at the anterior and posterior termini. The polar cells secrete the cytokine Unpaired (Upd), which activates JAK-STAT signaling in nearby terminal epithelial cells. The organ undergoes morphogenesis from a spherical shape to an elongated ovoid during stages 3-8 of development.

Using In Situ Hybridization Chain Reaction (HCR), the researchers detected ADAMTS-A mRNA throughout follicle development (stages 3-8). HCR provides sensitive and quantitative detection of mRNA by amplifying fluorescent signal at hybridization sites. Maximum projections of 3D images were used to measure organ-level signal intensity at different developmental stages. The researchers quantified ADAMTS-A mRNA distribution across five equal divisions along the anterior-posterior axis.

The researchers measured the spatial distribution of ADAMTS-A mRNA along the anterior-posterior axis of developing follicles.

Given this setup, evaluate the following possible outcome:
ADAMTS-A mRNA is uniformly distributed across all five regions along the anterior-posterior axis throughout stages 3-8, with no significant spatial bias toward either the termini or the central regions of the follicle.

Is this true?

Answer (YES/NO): NO